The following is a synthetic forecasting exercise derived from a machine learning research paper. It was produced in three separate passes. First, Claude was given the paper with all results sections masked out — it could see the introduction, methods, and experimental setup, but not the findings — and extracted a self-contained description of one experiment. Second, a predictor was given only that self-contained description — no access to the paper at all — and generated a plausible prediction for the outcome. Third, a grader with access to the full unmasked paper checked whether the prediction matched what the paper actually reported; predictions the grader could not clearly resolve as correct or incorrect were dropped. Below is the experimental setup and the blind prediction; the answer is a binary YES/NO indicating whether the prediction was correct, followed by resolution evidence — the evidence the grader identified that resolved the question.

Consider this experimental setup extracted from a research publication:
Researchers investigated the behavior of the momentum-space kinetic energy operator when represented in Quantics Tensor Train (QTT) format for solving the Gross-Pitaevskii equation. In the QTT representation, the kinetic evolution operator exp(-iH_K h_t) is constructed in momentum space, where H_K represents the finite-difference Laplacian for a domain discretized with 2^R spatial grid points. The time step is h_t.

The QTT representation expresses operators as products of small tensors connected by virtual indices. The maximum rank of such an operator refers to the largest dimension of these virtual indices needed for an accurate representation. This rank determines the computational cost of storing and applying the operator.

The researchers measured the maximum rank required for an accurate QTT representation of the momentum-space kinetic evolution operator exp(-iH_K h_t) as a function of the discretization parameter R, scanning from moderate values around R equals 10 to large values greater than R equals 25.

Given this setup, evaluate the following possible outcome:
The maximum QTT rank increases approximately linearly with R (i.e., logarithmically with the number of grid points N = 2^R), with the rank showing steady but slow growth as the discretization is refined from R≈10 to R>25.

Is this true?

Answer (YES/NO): NO